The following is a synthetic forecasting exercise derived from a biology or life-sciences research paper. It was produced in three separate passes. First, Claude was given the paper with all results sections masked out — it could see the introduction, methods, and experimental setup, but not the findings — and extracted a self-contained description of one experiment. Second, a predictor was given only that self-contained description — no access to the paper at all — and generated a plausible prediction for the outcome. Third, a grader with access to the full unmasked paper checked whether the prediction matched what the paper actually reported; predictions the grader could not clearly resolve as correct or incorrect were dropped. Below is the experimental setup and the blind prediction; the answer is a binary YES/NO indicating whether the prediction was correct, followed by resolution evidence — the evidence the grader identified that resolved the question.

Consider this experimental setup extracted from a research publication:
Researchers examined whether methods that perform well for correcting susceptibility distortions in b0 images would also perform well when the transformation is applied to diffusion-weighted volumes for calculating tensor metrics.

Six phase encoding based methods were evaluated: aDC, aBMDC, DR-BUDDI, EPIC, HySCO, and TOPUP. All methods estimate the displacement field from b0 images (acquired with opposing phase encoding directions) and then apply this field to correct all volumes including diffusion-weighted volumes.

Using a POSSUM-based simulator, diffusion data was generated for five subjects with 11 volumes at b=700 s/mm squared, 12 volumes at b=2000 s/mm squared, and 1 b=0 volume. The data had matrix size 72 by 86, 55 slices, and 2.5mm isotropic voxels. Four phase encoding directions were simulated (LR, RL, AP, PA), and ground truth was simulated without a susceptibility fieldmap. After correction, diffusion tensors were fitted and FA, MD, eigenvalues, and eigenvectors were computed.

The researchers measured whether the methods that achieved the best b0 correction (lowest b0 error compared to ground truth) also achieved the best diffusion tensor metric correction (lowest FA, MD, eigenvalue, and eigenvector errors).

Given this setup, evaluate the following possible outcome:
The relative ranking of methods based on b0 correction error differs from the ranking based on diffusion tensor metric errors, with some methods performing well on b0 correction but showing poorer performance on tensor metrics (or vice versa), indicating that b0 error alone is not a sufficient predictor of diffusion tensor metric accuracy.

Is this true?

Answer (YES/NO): YES